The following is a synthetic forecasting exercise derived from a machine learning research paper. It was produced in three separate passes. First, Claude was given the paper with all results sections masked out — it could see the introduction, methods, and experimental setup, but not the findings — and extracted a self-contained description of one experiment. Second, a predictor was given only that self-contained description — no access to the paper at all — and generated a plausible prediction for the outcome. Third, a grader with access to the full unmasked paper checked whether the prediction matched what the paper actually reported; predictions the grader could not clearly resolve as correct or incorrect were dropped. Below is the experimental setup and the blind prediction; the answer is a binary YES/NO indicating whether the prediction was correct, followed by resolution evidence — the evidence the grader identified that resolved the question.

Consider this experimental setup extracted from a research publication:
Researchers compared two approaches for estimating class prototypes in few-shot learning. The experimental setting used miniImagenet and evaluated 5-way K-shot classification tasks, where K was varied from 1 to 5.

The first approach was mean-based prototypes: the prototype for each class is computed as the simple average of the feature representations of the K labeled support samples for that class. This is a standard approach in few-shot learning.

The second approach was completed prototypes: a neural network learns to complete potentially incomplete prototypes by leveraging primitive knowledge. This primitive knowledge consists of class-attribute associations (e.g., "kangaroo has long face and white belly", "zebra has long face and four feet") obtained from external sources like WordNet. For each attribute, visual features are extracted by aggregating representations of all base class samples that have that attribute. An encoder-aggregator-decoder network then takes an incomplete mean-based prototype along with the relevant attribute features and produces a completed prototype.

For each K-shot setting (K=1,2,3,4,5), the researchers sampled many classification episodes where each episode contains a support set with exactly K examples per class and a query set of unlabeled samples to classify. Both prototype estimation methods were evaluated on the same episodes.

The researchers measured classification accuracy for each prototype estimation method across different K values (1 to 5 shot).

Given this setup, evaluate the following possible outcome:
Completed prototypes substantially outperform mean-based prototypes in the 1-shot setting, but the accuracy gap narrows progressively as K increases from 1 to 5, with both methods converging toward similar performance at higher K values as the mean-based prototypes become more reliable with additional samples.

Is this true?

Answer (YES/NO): NO